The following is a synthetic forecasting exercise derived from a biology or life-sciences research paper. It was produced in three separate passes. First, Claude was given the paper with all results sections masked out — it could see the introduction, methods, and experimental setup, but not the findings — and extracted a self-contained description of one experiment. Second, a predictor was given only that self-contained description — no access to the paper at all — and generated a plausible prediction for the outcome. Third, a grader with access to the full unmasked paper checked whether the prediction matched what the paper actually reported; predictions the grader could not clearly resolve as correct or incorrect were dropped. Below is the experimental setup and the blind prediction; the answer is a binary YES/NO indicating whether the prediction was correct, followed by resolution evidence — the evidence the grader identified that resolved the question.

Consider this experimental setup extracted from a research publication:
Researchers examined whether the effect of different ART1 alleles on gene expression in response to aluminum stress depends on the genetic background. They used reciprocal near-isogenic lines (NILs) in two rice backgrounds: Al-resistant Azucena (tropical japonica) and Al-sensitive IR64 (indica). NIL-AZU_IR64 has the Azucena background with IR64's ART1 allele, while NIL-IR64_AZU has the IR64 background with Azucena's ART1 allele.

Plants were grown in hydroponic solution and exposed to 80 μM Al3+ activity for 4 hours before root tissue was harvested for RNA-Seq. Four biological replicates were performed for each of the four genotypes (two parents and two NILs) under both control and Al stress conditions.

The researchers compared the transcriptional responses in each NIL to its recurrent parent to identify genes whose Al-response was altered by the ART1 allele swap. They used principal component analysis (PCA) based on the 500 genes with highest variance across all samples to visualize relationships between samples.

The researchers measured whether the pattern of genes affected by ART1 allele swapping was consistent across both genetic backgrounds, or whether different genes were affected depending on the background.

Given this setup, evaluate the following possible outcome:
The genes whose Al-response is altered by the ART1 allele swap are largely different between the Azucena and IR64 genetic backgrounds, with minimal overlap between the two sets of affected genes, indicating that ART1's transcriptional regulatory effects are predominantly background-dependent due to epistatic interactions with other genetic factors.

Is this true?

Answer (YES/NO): YES